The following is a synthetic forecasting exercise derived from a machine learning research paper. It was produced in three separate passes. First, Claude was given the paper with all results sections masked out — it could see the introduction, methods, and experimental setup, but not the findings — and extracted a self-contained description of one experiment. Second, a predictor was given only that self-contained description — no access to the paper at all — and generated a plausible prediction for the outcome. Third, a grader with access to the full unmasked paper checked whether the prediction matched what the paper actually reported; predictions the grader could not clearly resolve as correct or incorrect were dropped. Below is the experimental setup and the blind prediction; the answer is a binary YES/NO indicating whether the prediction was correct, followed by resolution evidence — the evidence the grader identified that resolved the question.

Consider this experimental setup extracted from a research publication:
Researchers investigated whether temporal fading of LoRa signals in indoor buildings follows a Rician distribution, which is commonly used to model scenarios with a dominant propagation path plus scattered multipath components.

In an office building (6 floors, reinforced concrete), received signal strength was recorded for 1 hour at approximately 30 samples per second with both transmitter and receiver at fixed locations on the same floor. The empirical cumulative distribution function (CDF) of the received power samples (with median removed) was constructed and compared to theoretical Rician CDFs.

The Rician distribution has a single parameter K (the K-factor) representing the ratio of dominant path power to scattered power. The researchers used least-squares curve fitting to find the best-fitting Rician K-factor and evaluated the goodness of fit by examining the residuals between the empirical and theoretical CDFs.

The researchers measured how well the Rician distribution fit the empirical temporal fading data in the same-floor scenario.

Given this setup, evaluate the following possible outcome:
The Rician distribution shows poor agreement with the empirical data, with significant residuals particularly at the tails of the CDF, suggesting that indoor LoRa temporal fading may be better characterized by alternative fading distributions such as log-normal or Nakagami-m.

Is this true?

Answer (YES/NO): NO